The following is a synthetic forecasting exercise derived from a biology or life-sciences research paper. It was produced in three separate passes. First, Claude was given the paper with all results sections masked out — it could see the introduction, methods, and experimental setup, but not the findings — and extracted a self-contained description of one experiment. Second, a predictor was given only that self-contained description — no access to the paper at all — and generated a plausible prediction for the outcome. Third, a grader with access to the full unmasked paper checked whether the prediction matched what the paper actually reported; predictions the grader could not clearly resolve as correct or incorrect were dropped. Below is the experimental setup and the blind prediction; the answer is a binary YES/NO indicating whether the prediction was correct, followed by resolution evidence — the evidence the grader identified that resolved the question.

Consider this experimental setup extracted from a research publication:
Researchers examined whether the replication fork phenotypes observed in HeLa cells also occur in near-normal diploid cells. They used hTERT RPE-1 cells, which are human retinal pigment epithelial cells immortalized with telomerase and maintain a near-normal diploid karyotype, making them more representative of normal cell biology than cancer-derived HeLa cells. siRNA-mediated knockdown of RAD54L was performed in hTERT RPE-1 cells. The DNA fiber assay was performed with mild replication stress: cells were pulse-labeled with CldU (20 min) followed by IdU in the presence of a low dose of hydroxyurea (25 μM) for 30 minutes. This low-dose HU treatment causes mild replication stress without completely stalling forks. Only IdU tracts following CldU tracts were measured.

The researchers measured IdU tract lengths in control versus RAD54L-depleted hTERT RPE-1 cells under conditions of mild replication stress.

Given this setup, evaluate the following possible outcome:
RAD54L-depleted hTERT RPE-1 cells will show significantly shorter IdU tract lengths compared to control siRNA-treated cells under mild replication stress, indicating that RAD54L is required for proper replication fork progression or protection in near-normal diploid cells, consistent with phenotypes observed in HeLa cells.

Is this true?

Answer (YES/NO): NO